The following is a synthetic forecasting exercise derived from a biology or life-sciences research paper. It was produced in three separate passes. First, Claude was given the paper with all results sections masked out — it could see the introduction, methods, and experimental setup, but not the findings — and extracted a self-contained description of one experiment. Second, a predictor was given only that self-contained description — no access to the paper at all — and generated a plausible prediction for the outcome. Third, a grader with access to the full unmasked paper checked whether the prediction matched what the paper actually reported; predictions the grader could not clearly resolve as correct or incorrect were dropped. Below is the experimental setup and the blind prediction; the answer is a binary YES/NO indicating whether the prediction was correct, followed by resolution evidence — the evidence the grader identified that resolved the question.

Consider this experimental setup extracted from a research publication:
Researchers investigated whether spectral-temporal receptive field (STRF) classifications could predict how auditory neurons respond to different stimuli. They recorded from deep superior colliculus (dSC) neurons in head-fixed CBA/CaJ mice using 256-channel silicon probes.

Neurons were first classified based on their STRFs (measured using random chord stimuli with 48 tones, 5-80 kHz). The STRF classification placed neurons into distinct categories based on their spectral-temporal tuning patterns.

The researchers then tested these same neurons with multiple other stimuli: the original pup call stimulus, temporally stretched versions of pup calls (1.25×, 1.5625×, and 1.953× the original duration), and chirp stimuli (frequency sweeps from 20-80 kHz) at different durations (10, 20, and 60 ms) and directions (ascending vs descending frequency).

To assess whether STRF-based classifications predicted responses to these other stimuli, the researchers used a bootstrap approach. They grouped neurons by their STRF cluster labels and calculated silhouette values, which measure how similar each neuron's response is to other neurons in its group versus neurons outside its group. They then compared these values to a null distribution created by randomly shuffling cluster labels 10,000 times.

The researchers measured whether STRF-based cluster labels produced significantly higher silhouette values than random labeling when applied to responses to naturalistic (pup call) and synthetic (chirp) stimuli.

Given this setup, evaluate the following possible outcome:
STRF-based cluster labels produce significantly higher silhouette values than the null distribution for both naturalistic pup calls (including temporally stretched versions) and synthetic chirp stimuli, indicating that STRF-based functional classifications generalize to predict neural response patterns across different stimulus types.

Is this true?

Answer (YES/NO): YES